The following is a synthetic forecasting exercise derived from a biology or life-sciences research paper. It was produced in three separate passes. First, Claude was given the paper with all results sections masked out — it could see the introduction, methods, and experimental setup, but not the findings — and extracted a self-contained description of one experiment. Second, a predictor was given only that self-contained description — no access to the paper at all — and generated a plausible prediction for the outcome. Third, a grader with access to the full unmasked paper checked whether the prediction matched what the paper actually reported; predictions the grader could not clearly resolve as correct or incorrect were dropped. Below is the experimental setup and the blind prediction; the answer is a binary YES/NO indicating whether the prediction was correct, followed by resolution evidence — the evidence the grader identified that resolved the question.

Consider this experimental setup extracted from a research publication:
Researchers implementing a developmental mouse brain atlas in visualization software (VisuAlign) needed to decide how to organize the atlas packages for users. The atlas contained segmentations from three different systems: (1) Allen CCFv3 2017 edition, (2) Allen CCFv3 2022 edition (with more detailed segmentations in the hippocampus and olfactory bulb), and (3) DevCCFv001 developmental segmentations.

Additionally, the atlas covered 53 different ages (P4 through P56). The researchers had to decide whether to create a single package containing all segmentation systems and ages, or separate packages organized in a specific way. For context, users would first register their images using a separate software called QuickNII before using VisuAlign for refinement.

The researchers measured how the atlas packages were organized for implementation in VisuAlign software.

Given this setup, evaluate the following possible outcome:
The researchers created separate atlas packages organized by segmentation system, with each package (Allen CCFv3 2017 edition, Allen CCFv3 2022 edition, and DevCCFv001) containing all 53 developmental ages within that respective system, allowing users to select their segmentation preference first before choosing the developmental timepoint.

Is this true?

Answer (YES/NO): NO